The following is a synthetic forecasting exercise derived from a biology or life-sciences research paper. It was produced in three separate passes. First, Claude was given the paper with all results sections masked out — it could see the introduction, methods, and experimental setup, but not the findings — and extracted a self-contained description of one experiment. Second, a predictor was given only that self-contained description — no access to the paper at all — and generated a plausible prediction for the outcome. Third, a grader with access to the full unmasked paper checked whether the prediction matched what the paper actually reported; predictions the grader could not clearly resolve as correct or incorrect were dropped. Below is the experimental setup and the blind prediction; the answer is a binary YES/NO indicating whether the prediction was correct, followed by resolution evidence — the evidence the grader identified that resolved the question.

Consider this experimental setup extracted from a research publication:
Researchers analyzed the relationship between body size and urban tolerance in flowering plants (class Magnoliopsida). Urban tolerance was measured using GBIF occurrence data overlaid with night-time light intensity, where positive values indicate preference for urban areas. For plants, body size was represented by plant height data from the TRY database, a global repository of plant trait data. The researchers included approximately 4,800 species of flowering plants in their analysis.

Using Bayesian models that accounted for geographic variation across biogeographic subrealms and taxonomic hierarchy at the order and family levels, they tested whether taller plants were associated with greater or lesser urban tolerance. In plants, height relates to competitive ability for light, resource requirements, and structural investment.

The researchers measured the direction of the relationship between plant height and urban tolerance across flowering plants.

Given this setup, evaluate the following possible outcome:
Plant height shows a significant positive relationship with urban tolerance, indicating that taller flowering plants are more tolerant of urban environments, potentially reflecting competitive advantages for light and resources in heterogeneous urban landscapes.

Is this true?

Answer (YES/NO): NO